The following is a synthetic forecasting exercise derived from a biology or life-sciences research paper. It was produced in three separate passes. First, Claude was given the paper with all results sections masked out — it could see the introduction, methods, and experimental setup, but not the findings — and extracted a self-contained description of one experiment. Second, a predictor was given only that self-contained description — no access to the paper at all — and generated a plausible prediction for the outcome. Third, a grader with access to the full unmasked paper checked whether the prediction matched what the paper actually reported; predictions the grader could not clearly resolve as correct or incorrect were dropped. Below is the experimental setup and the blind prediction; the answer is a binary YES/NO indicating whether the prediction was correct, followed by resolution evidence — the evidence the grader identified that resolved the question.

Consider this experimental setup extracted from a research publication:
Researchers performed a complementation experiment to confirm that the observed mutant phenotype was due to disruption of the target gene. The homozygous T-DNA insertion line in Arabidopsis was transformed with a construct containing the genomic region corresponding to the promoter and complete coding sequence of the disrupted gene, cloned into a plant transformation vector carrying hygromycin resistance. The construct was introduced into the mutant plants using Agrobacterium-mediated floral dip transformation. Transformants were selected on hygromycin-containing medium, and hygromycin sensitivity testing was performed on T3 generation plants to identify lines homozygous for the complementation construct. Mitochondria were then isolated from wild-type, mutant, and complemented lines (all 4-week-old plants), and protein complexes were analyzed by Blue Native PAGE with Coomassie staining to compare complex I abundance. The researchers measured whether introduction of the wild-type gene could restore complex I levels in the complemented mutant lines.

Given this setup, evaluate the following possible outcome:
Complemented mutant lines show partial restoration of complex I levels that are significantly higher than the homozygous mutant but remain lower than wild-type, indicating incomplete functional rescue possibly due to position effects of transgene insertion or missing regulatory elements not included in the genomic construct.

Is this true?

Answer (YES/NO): NO